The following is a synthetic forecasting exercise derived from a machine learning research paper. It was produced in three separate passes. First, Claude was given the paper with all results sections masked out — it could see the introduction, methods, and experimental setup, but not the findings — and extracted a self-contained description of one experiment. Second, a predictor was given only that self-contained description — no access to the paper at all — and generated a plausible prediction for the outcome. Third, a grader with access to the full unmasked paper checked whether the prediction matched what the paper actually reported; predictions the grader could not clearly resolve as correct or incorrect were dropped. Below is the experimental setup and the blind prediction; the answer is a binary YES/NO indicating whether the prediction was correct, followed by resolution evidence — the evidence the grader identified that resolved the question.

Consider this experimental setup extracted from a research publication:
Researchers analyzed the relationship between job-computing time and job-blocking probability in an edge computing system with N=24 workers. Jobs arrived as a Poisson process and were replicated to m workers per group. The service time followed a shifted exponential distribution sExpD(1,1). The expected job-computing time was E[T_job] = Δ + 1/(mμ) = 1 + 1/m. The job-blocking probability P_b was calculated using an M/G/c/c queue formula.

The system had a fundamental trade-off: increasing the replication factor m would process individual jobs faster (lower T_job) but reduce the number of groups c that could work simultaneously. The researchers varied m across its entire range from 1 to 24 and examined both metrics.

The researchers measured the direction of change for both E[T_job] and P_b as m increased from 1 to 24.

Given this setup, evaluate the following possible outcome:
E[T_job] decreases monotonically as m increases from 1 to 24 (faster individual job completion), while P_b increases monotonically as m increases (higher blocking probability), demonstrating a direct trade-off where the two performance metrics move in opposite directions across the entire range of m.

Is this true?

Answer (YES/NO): YES